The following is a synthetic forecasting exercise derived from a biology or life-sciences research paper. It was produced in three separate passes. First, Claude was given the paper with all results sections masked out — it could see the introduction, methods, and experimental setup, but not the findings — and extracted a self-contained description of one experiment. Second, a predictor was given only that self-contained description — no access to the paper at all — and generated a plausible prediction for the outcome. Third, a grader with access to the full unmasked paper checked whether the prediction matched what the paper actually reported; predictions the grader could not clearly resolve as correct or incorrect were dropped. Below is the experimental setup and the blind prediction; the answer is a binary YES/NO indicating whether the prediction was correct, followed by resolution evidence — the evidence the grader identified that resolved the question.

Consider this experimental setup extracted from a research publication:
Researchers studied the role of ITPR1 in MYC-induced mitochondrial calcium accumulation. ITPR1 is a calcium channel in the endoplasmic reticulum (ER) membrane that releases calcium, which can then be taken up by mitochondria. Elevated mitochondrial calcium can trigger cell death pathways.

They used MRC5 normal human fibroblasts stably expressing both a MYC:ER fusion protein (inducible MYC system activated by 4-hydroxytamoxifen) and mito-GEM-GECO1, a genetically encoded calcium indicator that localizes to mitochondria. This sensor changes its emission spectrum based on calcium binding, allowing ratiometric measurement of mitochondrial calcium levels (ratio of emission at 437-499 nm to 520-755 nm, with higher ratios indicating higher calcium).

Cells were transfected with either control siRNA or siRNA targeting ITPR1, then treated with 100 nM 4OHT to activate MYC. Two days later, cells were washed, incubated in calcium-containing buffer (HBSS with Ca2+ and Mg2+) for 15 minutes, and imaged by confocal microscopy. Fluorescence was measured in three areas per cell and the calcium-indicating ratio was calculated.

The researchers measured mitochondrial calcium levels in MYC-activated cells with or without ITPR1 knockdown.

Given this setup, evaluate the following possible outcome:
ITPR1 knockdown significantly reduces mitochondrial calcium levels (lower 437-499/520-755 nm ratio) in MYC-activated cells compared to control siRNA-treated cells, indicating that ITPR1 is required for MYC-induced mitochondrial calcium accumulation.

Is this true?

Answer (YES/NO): YES